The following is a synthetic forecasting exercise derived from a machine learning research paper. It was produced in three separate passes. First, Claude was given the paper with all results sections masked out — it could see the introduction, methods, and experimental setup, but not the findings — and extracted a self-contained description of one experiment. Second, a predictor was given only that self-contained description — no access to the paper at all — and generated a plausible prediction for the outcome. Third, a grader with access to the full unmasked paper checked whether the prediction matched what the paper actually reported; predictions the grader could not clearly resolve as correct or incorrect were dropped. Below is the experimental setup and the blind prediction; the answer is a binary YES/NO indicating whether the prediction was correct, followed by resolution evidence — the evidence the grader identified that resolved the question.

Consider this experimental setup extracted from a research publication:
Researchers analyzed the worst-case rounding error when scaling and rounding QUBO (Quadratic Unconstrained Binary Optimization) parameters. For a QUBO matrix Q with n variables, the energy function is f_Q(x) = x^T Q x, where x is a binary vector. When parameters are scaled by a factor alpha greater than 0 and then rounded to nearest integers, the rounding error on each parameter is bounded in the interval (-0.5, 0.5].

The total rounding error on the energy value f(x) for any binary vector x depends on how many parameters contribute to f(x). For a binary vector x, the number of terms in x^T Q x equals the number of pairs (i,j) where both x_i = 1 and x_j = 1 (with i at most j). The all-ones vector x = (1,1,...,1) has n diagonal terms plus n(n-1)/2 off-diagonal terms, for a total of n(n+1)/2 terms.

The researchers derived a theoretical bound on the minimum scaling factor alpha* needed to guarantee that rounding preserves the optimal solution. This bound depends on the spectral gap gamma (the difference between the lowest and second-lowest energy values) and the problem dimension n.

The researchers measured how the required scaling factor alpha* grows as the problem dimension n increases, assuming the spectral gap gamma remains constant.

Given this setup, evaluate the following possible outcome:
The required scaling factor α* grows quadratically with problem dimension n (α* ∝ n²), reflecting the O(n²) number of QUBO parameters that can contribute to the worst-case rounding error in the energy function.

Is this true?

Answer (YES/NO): YES